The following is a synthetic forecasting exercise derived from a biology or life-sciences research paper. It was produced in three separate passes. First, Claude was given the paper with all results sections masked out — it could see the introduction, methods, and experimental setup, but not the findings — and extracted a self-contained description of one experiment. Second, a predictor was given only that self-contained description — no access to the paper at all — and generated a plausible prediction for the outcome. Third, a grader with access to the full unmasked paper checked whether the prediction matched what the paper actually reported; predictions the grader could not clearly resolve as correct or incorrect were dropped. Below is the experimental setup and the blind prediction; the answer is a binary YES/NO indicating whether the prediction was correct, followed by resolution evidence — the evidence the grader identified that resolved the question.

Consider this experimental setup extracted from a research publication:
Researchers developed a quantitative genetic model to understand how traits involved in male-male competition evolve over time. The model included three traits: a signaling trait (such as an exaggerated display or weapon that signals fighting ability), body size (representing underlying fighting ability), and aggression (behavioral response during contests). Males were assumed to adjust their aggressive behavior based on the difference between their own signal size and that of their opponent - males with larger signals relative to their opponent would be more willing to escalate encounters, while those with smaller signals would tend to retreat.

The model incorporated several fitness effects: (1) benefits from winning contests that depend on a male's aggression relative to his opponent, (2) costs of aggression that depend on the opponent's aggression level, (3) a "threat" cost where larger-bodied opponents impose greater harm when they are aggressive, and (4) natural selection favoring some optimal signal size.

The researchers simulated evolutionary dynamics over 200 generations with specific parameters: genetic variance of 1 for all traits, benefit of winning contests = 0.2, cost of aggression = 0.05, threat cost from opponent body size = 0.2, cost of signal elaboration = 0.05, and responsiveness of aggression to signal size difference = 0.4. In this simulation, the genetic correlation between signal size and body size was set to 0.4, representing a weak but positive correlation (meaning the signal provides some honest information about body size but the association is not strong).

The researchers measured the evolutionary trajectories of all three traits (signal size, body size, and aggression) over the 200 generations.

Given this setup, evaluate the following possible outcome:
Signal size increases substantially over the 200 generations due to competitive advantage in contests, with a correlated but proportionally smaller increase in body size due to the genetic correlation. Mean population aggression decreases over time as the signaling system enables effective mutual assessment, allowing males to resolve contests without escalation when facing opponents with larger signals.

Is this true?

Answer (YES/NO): NO